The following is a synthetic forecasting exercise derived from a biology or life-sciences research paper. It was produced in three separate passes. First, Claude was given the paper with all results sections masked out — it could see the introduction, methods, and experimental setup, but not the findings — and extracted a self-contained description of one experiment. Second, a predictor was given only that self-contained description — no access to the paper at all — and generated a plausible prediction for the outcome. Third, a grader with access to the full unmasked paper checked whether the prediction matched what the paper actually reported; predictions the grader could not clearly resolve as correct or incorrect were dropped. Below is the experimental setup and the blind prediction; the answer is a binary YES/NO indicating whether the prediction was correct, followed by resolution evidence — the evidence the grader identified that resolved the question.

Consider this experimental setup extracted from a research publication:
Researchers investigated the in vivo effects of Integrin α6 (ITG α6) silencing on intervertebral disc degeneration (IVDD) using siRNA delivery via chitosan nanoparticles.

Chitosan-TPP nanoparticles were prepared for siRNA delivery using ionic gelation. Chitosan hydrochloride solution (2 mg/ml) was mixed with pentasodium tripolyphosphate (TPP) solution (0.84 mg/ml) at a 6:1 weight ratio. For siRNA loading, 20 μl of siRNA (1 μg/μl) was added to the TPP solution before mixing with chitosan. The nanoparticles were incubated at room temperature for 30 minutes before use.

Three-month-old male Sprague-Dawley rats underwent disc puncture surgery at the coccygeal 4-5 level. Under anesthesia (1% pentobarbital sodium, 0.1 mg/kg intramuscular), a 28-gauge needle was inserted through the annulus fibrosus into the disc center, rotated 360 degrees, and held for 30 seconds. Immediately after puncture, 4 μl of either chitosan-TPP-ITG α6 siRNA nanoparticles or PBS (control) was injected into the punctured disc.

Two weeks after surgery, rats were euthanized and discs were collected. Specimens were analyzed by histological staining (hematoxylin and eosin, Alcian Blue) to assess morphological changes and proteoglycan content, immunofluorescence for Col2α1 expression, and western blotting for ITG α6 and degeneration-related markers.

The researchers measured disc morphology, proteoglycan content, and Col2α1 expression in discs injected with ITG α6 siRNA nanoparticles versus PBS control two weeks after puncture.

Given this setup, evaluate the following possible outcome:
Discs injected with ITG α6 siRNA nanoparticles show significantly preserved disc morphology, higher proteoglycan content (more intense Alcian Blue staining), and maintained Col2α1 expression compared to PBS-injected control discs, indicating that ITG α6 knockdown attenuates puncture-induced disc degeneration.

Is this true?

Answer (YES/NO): NO